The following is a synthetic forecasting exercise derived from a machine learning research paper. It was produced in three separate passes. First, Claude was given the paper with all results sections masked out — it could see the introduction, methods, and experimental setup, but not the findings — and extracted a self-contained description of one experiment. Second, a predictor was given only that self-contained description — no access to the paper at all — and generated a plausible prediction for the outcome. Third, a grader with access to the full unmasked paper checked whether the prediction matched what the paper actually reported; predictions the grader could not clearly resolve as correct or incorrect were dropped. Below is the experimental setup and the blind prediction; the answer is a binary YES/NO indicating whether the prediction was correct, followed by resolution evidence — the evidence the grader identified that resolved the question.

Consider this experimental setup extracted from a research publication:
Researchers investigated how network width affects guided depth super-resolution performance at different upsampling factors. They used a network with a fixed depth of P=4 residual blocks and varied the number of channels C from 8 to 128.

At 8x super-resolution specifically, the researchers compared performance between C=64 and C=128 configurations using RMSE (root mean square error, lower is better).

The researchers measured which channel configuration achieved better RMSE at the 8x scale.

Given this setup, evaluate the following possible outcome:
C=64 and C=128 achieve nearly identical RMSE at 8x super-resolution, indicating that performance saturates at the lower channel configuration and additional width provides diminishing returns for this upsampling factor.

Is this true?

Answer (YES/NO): NO